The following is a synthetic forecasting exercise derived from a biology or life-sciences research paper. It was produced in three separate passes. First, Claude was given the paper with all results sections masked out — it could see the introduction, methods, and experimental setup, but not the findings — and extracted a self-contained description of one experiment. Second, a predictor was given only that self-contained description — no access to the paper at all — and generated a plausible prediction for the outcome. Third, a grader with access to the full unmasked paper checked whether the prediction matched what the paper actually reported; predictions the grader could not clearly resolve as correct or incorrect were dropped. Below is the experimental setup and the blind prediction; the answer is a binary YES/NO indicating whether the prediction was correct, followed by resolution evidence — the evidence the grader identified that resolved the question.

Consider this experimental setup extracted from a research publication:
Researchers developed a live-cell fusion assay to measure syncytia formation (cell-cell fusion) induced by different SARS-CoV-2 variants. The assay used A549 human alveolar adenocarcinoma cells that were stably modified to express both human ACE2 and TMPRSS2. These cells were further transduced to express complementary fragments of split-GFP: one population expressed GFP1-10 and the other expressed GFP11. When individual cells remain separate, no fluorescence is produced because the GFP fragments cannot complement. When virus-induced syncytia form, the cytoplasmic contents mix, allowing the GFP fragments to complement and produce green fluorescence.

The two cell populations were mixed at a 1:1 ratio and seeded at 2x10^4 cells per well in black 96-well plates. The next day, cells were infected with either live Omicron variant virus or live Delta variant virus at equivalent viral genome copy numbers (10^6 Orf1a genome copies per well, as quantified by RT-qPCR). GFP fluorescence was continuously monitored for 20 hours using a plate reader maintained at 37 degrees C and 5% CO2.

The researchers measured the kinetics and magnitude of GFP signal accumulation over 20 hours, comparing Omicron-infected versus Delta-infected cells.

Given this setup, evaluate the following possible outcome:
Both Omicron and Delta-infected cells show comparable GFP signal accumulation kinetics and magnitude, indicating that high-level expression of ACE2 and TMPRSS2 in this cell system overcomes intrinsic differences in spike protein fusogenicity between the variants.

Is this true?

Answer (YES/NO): NO